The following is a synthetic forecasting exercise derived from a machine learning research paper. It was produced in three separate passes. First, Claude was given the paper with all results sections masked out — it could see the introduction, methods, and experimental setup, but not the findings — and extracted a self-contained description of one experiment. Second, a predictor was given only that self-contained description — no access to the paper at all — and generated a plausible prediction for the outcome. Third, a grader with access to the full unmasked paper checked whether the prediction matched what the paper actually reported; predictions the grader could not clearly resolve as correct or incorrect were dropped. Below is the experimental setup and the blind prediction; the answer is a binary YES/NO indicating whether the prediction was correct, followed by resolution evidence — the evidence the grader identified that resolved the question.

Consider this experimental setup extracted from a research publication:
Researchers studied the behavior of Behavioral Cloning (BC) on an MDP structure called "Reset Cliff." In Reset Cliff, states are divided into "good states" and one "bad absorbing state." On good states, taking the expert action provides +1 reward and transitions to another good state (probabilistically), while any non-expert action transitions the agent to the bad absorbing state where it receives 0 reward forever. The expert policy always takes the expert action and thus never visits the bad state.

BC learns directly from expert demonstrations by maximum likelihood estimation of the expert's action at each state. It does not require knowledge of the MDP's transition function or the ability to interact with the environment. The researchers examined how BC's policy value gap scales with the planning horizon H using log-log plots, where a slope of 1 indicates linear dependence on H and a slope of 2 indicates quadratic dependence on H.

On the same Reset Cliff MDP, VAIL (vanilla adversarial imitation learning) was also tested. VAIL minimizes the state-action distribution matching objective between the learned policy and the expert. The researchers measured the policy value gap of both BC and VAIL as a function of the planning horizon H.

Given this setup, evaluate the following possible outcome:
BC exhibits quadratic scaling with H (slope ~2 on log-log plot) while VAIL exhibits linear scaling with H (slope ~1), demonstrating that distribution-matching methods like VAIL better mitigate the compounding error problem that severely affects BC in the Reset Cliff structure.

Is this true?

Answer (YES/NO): NO